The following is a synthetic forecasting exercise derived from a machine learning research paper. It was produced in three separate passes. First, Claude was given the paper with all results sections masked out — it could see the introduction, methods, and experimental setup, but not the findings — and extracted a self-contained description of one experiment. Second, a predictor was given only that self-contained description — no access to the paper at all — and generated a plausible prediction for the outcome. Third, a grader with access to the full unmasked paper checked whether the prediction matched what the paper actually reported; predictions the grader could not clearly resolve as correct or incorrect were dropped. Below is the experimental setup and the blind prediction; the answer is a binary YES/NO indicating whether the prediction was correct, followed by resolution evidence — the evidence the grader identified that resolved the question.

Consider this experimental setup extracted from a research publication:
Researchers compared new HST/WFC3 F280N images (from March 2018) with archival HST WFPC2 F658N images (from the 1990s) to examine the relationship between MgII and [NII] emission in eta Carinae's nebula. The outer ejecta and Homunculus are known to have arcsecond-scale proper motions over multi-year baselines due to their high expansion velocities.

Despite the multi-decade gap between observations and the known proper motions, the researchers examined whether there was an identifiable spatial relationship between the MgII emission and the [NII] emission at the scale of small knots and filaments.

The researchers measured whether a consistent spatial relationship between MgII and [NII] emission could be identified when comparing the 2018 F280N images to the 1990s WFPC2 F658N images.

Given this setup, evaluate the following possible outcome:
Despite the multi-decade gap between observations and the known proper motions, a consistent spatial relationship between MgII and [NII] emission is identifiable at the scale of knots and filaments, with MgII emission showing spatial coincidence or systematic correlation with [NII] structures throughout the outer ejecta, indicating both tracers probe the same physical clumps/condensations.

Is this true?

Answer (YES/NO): NO